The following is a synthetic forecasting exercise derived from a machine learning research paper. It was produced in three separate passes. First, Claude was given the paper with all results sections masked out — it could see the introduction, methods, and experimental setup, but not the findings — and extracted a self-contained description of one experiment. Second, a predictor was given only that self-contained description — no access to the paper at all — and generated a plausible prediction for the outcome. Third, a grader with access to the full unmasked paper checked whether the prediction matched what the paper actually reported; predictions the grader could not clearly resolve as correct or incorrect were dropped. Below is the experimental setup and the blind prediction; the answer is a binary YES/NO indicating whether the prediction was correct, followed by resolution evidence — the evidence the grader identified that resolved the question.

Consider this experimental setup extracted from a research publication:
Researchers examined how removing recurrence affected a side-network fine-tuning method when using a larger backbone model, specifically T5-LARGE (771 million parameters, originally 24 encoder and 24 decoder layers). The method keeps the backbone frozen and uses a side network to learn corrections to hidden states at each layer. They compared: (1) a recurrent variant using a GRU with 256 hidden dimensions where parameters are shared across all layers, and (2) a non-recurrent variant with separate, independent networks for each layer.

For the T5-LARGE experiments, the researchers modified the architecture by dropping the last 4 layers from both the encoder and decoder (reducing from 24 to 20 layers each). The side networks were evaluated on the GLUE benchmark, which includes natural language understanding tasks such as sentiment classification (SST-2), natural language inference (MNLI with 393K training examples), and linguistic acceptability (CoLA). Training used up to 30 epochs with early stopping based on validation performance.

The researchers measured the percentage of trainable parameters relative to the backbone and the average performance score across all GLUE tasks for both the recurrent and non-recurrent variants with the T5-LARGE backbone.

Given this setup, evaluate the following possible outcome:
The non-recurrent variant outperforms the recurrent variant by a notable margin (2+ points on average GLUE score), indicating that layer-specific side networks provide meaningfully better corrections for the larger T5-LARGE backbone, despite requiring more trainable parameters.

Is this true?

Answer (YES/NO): NO